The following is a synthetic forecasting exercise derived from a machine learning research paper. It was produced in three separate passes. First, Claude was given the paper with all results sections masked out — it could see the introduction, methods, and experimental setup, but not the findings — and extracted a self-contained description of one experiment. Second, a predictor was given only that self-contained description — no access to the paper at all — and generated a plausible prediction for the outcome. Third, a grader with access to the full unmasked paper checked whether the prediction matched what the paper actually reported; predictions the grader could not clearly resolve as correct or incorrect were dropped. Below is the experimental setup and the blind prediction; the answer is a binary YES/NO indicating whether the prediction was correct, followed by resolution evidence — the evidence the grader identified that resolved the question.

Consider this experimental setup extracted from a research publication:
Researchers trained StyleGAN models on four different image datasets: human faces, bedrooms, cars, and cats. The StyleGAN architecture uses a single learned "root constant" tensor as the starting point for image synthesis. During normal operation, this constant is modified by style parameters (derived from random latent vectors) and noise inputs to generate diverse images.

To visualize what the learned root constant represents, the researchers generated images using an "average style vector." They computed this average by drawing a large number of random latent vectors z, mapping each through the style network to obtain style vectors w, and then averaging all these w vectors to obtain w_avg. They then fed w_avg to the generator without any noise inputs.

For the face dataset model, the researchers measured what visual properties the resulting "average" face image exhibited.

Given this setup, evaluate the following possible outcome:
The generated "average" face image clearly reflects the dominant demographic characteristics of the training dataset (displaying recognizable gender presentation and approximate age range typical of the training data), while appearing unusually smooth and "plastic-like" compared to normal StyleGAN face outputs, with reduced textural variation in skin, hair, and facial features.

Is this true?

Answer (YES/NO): NO